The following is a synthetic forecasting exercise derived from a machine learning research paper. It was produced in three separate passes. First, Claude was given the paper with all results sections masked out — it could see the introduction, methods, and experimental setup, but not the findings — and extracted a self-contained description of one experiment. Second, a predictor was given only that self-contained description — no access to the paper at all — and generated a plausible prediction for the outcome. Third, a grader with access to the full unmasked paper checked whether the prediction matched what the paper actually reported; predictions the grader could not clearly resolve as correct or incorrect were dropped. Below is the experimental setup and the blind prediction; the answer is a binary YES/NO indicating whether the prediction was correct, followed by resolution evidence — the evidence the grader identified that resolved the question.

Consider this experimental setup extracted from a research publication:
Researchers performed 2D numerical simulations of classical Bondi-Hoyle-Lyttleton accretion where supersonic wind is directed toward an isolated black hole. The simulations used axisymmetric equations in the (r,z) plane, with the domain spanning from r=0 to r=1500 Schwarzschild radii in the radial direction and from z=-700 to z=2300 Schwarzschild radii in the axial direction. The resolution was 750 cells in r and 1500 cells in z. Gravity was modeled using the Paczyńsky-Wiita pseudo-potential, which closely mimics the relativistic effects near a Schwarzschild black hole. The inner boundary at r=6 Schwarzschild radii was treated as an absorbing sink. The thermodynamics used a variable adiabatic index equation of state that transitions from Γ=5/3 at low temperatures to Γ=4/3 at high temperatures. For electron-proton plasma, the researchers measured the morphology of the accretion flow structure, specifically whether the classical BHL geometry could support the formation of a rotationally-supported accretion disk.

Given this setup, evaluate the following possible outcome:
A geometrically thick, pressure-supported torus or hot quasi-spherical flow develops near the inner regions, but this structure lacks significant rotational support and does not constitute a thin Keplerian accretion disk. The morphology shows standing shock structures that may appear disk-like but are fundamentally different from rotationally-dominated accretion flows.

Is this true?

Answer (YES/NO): NO